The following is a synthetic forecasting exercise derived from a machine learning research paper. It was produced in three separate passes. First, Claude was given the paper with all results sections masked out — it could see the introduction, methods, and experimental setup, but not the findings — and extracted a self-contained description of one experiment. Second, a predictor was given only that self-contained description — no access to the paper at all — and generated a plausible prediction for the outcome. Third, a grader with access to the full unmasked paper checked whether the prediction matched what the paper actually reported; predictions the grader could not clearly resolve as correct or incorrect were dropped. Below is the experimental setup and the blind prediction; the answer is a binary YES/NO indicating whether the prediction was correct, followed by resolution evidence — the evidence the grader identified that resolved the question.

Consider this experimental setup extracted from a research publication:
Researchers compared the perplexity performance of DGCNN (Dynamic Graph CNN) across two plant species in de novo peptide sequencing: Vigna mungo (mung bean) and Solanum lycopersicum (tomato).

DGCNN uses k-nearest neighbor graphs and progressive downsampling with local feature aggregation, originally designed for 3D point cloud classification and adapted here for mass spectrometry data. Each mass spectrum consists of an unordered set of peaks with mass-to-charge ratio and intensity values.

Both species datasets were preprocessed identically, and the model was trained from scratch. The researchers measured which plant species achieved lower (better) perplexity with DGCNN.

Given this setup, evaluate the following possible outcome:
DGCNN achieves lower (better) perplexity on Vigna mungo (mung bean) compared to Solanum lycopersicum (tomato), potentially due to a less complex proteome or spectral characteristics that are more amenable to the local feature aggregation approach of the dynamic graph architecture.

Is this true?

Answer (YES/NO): YES